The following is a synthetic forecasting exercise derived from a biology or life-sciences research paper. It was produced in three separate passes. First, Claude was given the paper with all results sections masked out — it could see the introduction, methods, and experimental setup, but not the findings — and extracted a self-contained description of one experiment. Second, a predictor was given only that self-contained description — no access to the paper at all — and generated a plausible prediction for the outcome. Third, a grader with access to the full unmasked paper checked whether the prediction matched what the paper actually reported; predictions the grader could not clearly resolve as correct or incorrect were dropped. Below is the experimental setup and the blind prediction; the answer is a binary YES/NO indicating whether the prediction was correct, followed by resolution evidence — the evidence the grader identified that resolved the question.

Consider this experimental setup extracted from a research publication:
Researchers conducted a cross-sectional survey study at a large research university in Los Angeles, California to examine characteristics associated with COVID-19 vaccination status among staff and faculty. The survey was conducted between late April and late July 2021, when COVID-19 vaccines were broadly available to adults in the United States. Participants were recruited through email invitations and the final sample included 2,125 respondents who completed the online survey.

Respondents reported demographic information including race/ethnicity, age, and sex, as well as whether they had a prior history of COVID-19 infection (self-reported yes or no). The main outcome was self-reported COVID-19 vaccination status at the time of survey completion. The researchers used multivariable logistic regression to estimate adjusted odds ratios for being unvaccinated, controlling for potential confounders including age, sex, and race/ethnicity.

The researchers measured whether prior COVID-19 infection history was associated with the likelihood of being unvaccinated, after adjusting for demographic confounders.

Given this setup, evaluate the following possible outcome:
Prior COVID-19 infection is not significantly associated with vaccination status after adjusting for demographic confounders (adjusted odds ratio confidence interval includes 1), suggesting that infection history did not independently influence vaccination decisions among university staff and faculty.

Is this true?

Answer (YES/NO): YES